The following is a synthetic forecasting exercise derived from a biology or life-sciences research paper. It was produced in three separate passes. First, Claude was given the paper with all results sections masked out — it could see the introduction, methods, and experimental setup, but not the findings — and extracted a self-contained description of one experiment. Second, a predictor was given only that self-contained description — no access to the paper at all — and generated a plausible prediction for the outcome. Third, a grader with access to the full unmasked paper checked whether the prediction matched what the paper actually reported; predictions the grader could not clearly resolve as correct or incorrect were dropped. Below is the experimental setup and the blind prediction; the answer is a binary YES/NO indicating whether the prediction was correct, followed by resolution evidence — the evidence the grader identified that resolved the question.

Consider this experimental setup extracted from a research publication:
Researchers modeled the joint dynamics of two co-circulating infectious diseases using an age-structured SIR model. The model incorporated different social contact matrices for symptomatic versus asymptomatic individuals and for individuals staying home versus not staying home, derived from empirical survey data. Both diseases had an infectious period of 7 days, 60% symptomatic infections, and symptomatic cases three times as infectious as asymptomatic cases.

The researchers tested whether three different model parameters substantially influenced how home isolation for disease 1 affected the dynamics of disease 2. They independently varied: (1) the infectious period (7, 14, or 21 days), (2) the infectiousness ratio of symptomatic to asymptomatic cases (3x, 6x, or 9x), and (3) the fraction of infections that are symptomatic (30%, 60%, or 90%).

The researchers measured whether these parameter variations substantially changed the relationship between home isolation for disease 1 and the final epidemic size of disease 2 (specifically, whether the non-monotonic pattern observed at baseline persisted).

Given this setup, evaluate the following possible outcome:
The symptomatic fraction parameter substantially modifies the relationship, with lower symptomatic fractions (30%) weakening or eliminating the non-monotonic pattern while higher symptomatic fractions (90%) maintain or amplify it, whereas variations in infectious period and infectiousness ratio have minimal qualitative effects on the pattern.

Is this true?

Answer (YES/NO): NO